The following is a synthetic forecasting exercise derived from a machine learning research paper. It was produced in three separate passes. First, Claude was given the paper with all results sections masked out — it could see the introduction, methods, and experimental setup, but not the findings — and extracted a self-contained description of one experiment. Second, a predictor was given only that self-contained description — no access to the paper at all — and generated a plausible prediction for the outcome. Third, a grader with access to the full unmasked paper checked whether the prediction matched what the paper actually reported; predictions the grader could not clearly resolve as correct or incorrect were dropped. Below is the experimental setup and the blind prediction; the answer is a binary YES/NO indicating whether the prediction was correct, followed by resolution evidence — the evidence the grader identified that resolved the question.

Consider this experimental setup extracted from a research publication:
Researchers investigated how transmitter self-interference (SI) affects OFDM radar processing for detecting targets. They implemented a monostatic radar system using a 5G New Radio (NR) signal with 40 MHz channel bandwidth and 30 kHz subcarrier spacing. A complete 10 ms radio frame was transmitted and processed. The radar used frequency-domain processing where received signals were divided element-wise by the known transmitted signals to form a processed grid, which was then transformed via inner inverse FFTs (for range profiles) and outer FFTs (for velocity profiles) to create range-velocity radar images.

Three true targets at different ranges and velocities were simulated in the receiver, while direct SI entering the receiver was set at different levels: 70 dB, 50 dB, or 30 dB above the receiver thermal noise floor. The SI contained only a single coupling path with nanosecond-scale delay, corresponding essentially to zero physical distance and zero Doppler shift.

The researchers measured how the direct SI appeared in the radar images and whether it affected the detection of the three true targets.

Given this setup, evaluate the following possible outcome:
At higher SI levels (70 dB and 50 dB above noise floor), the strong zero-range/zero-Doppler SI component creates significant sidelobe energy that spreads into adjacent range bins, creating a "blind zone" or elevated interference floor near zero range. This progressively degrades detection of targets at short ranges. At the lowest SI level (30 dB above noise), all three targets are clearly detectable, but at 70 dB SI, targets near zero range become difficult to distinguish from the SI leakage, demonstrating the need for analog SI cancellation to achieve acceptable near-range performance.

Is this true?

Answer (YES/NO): NO